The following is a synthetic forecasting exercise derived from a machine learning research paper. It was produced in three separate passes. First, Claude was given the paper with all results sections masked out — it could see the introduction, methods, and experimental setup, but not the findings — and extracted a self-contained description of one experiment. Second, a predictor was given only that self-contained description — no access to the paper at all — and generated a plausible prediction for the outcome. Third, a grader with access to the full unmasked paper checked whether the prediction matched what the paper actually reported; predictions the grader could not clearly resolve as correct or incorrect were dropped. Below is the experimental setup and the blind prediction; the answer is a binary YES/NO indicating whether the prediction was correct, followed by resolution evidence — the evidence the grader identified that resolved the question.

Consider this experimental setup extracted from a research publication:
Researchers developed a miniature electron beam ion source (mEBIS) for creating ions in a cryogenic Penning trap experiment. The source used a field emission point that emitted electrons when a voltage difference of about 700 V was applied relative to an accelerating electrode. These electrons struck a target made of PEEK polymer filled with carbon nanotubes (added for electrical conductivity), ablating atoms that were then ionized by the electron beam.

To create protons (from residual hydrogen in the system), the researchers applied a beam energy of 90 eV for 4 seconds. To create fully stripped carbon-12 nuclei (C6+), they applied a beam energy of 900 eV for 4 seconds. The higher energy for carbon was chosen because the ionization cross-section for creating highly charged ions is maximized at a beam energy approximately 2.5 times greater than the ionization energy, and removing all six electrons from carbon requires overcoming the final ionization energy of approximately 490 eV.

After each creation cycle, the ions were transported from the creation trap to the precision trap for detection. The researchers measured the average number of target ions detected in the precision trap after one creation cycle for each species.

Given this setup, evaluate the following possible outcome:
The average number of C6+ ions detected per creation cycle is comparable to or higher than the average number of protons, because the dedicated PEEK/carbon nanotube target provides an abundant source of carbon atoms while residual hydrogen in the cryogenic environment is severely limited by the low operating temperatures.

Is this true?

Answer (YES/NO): NO